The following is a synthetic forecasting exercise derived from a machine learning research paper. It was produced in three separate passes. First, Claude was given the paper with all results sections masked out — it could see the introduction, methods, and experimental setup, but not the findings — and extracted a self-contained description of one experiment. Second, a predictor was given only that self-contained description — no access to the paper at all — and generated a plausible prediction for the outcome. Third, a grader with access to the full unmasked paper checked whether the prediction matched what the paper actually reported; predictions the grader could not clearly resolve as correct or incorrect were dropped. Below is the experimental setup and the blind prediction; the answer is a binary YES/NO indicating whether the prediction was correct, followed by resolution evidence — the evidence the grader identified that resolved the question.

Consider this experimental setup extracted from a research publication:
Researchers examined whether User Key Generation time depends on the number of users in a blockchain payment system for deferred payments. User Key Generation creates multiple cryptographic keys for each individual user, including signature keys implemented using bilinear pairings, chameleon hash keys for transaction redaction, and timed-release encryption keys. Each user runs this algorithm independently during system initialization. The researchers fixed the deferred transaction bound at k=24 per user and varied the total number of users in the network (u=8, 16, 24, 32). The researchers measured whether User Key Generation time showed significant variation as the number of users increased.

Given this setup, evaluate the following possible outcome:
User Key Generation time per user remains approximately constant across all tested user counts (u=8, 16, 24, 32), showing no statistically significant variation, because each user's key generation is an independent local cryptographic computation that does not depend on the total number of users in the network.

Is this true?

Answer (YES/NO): YES